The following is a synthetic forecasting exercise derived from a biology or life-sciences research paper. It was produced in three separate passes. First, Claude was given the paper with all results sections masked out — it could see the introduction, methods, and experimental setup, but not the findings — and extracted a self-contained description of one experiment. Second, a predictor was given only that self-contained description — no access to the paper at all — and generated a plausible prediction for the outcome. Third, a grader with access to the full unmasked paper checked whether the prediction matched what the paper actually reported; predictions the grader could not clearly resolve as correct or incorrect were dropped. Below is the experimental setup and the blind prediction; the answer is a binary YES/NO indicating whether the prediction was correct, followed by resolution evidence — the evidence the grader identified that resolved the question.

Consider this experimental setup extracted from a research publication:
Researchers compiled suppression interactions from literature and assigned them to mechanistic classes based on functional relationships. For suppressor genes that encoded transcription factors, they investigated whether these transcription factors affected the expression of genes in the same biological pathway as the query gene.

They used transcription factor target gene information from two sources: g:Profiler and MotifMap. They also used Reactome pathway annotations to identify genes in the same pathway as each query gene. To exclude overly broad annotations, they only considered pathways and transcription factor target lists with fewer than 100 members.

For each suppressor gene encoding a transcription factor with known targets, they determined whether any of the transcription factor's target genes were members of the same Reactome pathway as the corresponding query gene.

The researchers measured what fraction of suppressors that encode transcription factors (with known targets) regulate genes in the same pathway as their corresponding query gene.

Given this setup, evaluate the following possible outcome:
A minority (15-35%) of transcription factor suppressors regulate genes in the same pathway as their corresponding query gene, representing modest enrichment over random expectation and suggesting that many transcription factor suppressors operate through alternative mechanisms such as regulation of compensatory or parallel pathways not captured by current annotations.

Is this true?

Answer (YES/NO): NO